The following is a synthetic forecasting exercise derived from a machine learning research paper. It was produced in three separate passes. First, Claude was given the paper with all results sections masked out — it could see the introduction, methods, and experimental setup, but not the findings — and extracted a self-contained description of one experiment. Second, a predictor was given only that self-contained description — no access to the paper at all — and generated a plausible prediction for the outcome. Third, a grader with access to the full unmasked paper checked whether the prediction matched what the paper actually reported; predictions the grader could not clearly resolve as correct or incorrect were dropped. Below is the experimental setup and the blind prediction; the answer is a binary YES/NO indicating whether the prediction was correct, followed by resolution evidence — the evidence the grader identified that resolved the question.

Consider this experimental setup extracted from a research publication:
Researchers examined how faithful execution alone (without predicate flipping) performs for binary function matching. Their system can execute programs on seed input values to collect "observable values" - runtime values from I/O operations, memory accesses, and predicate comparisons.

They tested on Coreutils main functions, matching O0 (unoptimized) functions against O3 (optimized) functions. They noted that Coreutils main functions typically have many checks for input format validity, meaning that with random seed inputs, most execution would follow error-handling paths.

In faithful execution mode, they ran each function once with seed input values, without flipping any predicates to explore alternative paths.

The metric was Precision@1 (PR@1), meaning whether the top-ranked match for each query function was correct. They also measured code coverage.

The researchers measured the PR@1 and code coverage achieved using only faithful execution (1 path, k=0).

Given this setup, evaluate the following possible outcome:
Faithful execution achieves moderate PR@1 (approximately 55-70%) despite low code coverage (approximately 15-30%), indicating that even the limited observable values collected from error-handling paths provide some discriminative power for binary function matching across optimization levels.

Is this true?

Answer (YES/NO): NO